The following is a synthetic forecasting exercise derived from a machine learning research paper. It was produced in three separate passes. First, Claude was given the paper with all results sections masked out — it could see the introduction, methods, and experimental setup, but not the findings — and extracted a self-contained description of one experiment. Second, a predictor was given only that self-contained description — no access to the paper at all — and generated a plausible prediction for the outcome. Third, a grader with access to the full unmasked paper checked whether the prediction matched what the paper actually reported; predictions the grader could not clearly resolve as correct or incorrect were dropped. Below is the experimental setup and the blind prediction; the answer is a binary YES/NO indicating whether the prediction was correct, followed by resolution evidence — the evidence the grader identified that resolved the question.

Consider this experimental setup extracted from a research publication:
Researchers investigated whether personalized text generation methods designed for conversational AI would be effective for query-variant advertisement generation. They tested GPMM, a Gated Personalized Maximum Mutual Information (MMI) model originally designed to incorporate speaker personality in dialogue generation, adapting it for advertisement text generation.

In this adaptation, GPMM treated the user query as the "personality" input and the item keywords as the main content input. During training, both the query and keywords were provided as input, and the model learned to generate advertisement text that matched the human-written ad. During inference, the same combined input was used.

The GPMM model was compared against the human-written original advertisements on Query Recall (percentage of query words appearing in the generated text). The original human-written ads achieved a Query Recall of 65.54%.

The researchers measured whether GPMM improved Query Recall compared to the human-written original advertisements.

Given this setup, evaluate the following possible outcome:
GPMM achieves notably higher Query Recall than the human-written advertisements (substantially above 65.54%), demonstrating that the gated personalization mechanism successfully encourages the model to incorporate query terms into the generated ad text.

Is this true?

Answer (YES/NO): NO